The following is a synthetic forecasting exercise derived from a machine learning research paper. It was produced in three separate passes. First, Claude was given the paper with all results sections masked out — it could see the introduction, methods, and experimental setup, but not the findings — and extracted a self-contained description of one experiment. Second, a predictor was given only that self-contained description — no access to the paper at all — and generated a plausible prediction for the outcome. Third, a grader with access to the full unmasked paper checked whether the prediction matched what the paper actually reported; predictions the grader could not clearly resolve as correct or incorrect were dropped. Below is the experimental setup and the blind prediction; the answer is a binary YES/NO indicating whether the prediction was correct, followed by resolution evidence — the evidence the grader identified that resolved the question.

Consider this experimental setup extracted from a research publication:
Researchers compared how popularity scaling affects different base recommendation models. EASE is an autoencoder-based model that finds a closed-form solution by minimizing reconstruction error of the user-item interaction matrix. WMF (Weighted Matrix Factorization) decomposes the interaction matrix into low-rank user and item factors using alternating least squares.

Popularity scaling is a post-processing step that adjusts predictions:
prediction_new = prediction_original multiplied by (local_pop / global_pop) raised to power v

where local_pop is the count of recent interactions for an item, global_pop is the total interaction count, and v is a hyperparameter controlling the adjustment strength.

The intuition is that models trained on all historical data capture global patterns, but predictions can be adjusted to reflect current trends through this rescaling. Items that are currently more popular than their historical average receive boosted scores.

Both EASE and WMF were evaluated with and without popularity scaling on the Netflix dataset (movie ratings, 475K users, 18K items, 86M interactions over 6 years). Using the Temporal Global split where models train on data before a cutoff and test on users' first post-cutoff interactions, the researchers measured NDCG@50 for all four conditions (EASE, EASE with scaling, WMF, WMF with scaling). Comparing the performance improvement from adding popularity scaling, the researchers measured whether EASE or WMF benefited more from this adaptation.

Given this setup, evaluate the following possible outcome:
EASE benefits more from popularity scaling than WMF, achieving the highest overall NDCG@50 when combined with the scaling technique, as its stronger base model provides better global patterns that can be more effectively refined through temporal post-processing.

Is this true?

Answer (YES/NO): YES